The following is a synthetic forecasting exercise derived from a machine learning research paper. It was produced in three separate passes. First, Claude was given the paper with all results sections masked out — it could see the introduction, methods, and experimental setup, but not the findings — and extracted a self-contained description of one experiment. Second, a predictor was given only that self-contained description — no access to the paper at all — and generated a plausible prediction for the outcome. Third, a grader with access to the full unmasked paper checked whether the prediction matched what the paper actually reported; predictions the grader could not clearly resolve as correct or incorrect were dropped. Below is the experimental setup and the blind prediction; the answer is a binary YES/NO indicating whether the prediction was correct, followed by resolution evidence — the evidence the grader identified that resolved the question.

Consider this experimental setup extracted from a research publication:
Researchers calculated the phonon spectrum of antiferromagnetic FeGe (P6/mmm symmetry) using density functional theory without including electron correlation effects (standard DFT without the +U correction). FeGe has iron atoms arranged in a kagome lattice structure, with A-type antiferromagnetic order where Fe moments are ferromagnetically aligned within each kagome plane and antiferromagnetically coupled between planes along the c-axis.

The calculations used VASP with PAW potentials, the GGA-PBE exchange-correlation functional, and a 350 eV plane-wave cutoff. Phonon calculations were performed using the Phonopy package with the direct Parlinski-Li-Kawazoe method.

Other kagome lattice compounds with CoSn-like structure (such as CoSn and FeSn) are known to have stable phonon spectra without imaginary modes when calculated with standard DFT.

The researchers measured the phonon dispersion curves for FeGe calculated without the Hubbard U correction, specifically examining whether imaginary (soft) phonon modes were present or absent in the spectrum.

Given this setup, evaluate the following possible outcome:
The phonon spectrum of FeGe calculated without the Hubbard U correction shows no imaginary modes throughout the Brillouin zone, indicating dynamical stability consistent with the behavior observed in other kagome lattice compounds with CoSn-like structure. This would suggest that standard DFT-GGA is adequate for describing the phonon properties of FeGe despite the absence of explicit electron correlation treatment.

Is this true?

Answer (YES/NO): YES